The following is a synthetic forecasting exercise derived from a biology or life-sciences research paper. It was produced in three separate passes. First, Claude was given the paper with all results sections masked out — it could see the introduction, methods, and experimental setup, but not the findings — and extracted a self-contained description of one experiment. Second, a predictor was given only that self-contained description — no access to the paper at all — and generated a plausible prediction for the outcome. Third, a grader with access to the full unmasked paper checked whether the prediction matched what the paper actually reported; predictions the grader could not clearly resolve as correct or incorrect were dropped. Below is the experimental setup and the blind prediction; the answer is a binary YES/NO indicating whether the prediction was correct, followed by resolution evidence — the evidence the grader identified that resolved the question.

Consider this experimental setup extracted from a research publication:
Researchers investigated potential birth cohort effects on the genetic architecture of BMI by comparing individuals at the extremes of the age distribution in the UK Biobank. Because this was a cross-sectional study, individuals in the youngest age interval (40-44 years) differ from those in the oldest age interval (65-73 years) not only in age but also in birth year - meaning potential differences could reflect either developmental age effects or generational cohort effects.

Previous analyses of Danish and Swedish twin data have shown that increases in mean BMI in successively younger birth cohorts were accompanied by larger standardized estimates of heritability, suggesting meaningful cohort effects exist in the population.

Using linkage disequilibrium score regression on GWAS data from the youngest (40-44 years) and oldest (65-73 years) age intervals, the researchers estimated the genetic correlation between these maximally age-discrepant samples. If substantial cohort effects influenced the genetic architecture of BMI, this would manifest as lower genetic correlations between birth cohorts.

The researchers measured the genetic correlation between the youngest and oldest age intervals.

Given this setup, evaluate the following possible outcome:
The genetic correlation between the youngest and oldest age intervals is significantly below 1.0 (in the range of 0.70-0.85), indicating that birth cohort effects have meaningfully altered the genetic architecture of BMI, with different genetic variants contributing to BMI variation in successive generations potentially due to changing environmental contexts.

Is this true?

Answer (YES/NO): NO